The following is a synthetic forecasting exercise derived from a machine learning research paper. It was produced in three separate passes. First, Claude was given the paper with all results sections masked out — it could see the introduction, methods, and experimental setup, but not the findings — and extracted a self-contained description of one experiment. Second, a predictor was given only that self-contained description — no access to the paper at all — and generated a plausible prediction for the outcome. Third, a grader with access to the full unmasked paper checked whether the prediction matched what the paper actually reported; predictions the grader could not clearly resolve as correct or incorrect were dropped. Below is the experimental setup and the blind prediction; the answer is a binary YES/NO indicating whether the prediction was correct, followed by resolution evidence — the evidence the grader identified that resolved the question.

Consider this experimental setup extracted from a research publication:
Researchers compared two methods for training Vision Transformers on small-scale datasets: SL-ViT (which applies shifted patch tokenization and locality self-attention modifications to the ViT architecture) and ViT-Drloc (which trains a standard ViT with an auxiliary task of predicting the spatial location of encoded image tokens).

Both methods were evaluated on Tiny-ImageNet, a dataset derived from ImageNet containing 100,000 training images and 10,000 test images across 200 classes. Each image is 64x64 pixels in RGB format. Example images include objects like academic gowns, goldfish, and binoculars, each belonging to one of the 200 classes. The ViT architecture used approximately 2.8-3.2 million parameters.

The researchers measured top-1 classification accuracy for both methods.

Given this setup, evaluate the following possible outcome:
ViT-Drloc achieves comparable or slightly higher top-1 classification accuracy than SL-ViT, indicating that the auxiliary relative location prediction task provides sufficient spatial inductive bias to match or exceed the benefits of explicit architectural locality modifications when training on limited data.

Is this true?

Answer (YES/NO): NO